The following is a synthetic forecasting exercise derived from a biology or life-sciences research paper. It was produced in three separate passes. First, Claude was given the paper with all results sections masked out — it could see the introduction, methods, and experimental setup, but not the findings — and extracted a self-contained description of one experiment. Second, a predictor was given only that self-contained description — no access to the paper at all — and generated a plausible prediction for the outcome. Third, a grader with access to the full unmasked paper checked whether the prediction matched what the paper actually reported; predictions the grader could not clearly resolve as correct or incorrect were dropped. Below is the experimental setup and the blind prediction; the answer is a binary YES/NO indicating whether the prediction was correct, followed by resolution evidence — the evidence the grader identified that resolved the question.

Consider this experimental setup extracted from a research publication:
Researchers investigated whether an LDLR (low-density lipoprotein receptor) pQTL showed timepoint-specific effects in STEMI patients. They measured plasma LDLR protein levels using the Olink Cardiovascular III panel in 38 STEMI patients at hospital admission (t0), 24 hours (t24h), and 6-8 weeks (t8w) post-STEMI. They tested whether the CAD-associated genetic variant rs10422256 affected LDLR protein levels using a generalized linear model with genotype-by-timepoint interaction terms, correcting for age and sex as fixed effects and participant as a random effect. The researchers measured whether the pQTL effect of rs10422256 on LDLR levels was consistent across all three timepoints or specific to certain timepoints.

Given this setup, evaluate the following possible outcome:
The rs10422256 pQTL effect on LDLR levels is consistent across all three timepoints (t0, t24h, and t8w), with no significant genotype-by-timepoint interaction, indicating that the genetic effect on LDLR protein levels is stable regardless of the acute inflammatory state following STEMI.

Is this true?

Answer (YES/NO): NO